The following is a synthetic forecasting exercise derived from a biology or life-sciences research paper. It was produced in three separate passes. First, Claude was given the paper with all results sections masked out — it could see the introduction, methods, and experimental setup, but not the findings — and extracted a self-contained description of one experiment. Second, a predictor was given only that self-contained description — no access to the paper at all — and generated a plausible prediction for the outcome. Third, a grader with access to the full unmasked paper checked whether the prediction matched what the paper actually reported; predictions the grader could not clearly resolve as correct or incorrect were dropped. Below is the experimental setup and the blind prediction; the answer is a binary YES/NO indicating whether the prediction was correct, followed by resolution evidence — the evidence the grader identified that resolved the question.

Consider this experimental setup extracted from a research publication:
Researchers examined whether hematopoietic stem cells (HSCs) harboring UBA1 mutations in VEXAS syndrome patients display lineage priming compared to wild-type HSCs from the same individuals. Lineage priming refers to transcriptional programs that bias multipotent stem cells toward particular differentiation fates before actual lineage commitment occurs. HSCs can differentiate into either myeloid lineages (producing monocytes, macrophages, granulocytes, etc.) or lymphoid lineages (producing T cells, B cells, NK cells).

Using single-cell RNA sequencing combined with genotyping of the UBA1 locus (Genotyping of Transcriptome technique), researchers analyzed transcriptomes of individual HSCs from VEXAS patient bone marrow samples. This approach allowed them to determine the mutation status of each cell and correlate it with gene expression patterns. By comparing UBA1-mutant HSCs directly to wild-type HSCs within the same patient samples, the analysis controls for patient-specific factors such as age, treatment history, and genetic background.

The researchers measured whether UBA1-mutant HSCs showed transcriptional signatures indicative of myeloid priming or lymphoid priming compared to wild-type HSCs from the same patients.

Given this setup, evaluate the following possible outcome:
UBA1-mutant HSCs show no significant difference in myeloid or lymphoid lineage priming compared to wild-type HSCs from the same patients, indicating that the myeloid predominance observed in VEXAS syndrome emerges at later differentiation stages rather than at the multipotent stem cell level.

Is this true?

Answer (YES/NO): NO